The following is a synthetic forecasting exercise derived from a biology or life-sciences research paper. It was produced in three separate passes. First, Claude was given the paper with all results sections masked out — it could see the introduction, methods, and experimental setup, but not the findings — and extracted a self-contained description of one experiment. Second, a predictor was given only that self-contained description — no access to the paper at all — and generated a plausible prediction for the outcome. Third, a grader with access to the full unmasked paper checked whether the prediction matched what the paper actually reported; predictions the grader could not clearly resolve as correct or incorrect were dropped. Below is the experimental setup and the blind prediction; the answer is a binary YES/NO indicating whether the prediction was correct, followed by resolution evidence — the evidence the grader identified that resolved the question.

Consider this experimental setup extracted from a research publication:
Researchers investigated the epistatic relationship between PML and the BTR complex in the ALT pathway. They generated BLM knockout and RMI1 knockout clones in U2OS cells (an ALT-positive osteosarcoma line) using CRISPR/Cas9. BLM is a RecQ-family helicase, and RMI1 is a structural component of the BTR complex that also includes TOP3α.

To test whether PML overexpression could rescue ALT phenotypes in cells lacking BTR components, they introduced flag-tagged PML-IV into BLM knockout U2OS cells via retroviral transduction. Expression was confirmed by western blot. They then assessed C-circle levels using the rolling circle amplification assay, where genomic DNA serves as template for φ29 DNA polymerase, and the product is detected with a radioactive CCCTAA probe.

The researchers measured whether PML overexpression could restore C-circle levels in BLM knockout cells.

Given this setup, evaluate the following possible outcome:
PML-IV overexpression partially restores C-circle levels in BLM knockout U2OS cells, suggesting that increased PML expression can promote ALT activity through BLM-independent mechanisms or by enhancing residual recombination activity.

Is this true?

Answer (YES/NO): NO